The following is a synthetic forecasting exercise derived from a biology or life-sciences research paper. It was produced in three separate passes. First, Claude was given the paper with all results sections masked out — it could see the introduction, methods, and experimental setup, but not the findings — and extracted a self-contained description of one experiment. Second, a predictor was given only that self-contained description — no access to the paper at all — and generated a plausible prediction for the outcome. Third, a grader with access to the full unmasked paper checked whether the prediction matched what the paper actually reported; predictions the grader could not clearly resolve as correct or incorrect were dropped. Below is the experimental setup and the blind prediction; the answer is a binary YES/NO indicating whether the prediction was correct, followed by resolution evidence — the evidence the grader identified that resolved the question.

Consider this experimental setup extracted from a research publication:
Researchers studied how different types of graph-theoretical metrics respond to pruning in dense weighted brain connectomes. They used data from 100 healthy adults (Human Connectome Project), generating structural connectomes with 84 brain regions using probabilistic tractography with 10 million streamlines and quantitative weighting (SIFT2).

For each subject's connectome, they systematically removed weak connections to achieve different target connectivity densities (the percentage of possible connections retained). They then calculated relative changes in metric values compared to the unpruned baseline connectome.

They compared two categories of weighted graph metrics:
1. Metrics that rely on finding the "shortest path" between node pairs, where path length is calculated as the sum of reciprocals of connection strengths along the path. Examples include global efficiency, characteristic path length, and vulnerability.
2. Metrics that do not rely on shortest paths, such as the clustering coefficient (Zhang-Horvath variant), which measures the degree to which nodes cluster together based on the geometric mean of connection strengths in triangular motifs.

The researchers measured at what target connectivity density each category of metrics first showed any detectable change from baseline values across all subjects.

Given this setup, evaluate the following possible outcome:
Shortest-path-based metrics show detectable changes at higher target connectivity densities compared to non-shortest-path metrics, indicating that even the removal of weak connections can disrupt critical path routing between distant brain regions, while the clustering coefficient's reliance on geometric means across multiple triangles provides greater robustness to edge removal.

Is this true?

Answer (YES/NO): NO